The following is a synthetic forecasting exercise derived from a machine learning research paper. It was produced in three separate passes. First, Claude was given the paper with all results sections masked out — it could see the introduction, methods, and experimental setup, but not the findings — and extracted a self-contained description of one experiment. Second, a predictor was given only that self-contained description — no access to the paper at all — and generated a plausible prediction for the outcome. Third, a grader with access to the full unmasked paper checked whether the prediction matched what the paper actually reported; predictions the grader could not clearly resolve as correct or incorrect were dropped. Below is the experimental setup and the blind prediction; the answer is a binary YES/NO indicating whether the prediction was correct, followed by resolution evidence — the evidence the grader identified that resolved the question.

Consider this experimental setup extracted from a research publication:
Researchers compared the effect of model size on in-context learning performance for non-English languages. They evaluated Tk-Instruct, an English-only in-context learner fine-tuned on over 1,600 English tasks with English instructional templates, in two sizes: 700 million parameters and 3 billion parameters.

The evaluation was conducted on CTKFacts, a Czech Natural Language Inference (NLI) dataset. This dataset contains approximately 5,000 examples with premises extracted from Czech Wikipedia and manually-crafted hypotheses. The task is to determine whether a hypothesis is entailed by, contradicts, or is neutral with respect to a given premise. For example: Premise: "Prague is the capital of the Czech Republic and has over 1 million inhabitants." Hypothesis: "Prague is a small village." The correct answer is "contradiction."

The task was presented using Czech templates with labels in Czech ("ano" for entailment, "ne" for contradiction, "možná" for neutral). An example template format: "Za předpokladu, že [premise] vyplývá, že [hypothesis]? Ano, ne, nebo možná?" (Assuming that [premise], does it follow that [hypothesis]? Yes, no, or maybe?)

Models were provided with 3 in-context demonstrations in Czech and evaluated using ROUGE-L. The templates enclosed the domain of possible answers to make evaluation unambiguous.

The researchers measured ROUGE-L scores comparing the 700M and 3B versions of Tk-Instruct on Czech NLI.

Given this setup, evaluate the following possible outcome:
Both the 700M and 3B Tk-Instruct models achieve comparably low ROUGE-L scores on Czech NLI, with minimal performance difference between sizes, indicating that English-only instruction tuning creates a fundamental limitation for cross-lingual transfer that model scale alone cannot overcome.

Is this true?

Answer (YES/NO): NO